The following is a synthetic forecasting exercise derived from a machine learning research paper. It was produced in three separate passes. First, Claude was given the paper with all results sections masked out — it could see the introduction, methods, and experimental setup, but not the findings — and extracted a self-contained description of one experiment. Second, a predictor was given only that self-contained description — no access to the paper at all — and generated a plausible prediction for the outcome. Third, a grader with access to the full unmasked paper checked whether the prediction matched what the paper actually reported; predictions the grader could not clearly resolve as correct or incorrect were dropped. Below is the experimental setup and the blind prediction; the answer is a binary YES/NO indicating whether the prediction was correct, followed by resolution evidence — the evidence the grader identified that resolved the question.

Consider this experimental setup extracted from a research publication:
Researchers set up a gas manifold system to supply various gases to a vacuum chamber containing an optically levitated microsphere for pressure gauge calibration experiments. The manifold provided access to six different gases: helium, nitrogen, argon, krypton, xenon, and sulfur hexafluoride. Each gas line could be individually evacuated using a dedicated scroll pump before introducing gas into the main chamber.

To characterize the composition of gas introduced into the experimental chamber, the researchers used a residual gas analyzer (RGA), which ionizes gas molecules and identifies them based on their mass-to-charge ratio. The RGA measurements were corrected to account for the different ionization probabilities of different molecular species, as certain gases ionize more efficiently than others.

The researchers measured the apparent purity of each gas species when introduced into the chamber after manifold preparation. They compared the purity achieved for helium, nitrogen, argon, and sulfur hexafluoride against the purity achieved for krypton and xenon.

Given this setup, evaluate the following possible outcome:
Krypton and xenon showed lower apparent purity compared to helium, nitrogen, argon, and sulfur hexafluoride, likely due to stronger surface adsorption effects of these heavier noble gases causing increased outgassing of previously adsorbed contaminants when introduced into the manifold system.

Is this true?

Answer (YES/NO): NO